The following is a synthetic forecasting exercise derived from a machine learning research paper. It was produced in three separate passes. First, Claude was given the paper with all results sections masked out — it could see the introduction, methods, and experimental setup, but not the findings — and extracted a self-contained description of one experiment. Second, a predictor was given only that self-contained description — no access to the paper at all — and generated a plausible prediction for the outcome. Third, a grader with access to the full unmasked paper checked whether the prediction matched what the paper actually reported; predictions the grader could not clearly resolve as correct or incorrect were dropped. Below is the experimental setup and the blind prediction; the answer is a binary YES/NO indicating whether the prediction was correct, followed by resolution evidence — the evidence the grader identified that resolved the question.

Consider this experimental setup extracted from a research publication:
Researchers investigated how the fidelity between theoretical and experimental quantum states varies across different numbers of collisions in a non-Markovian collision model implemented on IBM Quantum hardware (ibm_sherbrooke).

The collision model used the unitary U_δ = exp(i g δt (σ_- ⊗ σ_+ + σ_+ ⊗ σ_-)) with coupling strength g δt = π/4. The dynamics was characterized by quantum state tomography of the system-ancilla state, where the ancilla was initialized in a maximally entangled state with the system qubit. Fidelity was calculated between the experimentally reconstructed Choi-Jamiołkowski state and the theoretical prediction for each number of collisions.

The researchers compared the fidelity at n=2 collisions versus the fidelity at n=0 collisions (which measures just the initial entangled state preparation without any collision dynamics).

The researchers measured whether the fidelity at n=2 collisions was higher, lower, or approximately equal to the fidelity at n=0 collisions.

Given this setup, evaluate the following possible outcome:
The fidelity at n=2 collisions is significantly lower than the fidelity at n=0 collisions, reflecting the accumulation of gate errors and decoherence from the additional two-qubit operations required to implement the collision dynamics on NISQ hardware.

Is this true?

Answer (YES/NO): NO